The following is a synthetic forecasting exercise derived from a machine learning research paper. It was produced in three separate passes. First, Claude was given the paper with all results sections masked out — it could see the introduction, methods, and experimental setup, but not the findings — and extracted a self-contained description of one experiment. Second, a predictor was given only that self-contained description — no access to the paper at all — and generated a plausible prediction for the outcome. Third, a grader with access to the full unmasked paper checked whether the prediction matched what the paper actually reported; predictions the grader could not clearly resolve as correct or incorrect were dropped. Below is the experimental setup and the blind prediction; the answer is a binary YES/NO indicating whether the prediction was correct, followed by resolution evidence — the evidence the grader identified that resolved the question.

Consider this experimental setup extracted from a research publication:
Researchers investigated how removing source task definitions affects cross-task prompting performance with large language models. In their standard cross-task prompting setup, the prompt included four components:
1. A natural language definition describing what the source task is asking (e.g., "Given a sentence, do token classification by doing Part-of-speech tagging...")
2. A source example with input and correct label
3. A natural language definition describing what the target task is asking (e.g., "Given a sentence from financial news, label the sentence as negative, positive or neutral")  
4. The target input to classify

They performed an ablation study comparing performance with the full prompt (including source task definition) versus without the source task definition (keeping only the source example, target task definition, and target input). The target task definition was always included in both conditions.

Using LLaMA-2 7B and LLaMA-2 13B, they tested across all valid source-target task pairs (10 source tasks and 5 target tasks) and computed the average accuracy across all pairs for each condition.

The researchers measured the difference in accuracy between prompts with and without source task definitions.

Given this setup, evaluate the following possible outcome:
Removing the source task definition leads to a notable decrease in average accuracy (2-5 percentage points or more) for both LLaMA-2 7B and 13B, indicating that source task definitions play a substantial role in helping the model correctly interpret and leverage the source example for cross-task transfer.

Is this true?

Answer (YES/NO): YES